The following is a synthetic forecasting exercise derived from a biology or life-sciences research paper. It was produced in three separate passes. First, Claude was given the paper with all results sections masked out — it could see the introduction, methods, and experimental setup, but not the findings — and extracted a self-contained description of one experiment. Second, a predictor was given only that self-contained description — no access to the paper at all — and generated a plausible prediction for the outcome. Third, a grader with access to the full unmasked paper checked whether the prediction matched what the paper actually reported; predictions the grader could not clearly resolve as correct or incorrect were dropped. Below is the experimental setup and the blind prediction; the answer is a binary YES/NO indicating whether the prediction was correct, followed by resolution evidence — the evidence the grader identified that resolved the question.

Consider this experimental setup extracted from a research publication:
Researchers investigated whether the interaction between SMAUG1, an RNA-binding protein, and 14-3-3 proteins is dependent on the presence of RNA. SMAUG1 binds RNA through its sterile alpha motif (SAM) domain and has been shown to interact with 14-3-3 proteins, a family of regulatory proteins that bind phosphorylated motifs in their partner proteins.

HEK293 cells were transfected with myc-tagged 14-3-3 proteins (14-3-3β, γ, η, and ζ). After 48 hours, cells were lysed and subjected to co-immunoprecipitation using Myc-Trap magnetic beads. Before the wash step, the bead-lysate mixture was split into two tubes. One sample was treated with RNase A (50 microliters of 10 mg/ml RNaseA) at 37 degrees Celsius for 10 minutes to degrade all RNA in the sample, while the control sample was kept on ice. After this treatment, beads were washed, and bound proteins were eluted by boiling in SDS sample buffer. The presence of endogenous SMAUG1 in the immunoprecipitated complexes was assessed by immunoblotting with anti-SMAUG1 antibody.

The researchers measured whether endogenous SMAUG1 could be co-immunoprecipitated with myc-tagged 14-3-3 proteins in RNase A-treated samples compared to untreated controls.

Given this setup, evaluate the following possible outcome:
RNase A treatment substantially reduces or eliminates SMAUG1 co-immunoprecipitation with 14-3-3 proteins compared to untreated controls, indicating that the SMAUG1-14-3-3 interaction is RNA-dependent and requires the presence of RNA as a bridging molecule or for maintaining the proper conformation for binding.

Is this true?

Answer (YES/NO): NO